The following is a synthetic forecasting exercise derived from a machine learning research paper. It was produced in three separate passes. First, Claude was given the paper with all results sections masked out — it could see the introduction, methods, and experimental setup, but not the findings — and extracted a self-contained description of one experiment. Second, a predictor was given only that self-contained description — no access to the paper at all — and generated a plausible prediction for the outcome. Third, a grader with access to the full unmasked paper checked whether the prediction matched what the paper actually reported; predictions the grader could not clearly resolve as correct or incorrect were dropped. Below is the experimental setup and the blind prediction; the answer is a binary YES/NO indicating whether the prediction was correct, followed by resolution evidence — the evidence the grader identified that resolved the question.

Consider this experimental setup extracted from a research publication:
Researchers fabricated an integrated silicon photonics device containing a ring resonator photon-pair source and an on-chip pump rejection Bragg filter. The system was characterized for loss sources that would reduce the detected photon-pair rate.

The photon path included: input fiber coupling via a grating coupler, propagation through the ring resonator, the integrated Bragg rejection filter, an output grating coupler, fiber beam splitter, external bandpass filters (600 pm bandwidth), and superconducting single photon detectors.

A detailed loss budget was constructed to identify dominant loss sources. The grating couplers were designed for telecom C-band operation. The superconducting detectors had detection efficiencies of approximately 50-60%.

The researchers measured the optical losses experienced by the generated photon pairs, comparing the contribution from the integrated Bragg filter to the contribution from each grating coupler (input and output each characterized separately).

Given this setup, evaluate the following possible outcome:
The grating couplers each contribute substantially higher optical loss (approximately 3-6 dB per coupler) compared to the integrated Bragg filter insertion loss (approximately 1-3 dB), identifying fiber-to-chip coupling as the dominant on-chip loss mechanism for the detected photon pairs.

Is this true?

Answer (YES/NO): YES